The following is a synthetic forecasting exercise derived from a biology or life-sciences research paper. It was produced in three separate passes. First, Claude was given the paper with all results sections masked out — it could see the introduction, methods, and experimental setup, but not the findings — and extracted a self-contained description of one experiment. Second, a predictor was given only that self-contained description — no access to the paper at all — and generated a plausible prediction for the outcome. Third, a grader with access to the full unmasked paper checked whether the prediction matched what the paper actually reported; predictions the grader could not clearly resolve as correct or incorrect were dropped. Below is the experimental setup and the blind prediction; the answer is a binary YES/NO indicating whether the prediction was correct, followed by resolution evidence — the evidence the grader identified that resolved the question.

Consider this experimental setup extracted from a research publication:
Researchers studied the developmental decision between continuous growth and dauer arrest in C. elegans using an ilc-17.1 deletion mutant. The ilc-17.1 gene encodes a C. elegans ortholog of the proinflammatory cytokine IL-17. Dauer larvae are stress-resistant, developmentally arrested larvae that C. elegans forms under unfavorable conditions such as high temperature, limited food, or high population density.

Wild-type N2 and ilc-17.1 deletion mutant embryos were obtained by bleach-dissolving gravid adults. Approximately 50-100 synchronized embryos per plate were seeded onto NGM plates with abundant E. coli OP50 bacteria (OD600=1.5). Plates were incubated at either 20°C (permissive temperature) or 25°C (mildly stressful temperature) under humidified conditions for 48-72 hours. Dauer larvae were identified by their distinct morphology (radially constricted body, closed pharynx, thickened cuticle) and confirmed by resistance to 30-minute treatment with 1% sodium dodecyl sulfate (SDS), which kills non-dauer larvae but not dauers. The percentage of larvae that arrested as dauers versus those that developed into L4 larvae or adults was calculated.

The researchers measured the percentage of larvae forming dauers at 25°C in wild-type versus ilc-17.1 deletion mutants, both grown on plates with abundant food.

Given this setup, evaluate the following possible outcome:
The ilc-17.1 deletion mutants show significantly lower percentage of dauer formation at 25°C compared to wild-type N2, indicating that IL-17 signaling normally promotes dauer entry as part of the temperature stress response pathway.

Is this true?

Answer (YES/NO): NO